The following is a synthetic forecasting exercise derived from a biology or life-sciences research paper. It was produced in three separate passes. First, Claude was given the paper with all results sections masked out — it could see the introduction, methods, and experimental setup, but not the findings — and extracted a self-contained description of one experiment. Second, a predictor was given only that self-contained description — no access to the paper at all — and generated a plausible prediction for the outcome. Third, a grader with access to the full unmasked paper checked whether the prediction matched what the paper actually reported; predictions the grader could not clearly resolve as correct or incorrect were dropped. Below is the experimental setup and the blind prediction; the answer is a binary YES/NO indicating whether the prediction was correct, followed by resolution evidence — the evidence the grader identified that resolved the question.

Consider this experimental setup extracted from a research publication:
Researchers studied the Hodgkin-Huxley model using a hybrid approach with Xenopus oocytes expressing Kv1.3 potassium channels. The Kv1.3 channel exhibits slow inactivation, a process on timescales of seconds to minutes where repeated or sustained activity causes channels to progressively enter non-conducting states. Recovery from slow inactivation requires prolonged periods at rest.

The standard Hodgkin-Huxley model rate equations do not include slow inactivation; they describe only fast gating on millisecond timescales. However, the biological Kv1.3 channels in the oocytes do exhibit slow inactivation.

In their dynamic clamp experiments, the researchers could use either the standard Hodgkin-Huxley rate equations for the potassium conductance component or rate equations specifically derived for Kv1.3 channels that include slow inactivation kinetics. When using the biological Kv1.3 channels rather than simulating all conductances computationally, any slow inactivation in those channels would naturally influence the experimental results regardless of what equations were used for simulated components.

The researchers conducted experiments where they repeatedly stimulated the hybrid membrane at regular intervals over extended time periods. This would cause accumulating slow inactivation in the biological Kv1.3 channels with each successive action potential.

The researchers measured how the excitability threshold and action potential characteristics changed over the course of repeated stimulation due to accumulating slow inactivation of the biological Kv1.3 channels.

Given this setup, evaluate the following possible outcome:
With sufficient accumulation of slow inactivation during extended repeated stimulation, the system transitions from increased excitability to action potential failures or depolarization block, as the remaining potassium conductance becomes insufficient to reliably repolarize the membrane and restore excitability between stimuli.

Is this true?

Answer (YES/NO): NO